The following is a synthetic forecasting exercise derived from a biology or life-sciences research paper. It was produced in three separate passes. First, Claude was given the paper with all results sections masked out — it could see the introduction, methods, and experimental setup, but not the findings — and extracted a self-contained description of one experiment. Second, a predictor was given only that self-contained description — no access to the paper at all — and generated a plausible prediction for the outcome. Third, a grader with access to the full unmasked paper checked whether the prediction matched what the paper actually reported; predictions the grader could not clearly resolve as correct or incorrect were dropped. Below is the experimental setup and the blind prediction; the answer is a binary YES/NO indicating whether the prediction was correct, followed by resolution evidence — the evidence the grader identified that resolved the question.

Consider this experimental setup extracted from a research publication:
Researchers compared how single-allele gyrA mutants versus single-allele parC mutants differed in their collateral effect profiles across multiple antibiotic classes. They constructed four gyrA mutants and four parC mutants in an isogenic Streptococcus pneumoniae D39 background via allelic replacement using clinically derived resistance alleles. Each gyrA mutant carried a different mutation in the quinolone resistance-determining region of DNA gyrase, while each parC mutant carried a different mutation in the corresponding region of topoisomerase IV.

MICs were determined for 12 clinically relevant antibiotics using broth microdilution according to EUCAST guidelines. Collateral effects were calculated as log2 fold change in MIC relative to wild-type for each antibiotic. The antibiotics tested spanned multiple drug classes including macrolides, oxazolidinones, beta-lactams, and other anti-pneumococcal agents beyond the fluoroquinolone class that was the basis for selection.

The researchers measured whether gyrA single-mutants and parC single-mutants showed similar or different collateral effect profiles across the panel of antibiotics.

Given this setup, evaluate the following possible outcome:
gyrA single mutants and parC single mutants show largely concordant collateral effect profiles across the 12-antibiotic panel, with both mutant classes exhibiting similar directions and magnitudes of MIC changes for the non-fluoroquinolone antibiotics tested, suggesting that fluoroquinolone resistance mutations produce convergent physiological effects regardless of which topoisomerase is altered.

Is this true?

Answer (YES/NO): YES